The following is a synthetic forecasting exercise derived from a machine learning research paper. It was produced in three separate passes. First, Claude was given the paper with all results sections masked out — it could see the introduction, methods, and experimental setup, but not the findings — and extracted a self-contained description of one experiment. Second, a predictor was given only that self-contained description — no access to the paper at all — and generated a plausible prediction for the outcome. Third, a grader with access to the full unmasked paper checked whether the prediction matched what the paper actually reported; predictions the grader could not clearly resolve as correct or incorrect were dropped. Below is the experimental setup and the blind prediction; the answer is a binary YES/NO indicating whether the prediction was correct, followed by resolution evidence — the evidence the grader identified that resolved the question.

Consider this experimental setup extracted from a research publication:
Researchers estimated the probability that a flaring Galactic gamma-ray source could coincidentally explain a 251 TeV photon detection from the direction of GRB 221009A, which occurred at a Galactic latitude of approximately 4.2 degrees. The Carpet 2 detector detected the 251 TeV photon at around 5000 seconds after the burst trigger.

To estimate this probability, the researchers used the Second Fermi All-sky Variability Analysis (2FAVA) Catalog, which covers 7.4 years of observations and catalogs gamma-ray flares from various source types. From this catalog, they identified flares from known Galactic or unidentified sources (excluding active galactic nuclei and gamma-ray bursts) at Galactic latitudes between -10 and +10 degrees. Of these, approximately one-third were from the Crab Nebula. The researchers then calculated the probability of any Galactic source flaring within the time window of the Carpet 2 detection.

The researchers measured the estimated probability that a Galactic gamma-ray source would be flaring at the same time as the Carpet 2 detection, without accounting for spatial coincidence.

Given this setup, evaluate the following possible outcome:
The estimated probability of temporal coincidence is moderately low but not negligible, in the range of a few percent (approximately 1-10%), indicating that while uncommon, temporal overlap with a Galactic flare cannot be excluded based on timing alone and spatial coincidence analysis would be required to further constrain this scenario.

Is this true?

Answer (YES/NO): NO